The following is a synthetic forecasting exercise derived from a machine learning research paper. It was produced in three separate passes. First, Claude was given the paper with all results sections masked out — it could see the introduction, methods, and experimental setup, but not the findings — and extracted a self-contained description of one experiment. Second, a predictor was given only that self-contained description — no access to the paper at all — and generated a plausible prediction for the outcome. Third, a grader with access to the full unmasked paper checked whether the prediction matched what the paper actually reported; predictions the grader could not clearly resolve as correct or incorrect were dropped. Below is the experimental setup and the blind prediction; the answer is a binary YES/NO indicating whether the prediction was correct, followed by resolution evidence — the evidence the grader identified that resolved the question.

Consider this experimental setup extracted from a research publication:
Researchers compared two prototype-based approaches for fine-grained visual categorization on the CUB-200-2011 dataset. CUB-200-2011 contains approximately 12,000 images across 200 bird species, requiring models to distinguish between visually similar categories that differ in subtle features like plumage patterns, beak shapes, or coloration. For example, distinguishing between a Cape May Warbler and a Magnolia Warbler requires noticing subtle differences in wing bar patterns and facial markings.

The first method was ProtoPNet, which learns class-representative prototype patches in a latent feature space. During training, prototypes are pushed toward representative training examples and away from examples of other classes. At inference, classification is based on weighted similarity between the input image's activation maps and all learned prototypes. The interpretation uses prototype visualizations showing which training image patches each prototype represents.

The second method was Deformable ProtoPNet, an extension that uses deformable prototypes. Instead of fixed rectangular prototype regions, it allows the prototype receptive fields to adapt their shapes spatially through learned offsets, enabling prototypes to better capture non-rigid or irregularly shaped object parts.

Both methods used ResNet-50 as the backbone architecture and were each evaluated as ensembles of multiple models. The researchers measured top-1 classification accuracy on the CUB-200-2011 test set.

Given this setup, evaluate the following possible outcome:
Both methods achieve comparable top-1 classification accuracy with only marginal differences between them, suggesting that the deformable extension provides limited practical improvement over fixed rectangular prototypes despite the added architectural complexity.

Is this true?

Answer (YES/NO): NO